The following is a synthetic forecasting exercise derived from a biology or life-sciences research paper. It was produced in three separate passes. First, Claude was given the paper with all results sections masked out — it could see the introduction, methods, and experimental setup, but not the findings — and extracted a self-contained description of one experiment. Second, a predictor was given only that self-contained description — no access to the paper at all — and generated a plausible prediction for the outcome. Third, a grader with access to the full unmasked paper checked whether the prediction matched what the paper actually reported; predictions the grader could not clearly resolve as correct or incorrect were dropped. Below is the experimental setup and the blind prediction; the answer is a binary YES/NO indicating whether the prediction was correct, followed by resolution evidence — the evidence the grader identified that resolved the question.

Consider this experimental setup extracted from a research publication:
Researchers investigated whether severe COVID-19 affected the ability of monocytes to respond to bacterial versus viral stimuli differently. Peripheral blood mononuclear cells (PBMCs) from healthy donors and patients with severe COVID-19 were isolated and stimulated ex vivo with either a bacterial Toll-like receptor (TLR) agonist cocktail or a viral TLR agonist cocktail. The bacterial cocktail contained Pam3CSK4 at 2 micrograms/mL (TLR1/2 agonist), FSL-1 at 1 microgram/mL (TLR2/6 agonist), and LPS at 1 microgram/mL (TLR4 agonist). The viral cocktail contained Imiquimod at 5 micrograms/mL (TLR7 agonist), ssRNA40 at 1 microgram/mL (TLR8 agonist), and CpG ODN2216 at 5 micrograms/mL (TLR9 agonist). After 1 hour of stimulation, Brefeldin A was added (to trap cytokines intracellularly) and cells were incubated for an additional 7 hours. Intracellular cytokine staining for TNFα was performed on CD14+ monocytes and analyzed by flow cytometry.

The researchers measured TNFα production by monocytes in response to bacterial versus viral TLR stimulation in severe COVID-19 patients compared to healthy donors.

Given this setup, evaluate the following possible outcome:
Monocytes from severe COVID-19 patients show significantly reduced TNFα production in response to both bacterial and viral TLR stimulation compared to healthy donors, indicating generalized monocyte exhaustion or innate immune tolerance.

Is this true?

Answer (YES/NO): YES